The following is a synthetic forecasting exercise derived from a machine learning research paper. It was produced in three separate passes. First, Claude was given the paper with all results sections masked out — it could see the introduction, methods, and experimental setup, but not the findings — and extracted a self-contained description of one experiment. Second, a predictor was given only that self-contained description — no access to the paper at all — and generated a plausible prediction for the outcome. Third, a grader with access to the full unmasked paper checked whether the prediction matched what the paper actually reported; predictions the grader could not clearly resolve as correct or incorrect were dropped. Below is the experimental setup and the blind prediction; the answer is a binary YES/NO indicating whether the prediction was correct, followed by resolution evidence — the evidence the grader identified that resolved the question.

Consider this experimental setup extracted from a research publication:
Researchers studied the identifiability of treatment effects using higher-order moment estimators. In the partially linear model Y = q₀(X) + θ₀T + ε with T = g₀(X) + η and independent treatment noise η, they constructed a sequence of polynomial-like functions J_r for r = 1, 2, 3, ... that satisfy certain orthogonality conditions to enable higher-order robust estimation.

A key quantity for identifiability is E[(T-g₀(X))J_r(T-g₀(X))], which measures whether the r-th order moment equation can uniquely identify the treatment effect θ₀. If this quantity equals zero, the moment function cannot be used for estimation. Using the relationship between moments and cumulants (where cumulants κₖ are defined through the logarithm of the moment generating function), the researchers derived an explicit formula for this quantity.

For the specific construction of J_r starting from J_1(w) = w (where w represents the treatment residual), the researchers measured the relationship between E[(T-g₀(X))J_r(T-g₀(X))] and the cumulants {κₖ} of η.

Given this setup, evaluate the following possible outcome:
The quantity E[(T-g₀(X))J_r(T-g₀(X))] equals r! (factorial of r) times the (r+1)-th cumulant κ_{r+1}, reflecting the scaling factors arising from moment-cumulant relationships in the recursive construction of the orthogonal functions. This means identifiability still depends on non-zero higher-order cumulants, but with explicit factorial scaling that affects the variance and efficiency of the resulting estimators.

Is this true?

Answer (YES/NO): NO